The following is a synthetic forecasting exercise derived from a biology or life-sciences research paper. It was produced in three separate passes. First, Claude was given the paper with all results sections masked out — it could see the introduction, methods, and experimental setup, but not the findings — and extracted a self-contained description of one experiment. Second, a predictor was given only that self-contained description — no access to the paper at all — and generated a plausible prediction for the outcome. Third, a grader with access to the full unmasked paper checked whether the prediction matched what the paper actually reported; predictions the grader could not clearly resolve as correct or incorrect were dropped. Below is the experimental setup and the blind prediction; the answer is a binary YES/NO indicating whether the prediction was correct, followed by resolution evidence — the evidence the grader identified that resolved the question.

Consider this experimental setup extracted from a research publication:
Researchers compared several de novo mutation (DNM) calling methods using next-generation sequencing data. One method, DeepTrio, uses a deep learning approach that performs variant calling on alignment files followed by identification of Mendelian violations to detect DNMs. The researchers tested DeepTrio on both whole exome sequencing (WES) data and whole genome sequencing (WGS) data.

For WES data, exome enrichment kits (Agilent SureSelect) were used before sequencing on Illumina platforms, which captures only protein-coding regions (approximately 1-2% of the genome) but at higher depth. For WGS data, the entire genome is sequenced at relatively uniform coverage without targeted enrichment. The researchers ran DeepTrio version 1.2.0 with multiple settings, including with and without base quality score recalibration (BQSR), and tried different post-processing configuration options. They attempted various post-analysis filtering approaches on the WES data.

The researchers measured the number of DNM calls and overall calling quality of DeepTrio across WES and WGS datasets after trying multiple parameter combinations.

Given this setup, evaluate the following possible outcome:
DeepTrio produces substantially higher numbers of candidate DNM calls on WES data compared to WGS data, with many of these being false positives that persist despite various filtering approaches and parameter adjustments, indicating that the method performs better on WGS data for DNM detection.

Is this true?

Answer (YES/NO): YES